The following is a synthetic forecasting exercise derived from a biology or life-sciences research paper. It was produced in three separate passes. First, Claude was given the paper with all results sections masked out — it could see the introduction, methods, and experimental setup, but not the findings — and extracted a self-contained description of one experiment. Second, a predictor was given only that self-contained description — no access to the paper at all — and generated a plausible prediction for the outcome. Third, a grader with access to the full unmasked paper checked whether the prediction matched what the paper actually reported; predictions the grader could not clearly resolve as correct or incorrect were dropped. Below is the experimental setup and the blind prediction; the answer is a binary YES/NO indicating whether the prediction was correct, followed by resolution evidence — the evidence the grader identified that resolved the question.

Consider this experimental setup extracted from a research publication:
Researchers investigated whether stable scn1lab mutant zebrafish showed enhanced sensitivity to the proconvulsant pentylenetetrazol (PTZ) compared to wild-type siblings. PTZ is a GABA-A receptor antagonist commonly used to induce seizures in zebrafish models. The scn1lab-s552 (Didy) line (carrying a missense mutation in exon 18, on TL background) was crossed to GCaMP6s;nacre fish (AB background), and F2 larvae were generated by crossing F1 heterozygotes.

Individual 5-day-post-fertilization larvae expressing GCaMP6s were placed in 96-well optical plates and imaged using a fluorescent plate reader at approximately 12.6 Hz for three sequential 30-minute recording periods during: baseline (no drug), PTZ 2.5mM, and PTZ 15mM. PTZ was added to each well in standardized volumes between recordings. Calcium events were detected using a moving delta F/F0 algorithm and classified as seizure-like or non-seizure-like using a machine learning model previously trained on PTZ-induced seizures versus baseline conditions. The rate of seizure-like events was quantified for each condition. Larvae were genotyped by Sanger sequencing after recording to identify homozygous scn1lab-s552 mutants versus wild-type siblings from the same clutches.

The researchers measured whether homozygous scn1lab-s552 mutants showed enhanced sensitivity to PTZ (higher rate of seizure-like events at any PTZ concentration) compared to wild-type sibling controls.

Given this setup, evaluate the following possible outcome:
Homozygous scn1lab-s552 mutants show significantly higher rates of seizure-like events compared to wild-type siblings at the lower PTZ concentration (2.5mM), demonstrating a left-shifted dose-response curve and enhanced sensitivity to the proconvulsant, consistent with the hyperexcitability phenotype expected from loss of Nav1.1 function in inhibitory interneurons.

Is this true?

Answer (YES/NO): YES